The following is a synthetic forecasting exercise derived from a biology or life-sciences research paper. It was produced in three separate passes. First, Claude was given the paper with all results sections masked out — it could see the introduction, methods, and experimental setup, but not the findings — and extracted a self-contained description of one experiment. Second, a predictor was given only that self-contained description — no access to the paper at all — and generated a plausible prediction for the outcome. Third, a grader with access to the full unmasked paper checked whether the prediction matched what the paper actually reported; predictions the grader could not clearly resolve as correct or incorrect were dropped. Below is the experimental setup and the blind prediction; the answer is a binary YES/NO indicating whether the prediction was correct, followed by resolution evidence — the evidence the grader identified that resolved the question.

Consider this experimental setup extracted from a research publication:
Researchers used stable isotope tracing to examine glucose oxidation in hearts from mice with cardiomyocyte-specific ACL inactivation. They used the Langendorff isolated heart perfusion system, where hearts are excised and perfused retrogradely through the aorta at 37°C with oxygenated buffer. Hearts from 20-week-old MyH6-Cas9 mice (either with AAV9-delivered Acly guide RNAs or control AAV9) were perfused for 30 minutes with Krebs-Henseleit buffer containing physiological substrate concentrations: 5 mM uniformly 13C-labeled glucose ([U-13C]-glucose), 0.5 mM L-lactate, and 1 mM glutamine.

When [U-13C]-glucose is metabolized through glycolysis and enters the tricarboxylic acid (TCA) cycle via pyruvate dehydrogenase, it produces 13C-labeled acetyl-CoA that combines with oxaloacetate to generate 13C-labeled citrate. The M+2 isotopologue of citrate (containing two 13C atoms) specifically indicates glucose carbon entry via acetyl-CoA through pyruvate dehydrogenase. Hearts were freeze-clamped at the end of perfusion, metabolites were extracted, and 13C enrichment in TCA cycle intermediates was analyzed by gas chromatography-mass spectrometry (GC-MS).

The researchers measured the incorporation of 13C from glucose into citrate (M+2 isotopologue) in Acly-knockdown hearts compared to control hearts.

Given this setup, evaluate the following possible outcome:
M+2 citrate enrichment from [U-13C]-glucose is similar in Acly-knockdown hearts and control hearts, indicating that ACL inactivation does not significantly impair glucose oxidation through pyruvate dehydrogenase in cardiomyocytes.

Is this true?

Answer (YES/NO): NO